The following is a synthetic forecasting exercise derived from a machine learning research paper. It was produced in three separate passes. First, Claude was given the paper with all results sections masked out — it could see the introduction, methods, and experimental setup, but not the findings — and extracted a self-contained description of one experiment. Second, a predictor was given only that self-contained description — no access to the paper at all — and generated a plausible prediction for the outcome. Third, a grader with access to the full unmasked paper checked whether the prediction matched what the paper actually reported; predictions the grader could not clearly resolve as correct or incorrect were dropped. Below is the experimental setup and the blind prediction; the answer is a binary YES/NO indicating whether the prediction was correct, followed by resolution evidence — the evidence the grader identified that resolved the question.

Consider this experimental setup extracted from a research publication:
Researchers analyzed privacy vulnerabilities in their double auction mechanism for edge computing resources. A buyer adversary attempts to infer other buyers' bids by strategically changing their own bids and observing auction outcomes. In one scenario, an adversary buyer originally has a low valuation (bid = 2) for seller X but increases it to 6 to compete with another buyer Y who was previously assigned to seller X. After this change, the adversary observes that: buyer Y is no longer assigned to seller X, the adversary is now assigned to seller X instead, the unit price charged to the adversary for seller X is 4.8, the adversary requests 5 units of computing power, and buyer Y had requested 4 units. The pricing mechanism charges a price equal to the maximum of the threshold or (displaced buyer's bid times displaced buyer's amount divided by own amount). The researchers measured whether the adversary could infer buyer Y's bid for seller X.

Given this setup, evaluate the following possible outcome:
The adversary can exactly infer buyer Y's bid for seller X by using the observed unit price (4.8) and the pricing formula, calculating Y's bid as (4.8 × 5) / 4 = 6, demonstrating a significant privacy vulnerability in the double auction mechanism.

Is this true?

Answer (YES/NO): YES